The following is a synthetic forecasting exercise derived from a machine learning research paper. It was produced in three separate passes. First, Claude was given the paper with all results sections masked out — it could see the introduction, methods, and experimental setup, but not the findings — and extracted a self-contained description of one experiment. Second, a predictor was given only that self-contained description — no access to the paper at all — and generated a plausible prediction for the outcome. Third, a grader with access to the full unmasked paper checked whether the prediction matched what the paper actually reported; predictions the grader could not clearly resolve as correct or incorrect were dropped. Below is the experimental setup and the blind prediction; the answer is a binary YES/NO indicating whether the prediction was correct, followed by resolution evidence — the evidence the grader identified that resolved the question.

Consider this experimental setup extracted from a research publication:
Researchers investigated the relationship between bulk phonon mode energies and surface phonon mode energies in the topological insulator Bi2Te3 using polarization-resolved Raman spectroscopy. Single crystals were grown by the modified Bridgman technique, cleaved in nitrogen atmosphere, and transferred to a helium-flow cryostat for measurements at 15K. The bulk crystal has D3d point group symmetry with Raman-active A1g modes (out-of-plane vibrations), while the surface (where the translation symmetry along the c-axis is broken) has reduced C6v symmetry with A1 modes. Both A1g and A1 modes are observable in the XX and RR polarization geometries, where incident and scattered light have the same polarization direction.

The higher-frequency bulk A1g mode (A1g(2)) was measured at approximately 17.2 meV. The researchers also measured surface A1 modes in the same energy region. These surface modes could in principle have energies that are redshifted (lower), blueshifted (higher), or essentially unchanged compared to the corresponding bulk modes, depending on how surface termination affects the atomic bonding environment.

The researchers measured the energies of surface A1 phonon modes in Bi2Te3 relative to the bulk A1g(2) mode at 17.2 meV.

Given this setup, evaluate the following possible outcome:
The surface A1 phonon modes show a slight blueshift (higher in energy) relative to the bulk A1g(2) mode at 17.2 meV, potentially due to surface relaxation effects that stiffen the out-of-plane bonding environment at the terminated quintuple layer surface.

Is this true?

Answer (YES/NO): NO